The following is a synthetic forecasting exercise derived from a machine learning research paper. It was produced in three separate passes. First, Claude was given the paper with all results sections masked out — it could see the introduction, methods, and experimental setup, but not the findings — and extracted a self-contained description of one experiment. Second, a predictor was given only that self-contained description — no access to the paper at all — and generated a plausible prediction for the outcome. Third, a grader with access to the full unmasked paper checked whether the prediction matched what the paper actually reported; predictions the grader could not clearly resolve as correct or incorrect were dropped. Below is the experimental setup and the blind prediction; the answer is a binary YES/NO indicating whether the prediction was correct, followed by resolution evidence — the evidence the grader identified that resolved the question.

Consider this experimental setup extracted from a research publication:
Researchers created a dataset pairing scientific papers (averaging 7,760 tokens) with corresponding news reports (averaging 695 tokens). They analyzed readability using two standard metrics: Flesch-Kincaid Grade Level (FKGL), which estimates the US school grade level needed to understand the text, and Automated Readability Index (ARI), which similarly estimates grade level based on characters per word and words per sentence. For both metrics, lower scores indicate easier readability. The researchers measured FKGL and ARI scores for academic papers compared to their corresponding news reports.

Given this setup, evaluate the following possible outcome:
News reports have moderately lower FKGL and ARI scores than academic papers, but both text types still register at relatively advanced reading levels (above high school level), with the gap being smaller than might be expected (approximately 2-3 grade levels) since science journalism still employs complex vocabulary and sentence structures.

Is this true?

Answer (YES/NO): NO